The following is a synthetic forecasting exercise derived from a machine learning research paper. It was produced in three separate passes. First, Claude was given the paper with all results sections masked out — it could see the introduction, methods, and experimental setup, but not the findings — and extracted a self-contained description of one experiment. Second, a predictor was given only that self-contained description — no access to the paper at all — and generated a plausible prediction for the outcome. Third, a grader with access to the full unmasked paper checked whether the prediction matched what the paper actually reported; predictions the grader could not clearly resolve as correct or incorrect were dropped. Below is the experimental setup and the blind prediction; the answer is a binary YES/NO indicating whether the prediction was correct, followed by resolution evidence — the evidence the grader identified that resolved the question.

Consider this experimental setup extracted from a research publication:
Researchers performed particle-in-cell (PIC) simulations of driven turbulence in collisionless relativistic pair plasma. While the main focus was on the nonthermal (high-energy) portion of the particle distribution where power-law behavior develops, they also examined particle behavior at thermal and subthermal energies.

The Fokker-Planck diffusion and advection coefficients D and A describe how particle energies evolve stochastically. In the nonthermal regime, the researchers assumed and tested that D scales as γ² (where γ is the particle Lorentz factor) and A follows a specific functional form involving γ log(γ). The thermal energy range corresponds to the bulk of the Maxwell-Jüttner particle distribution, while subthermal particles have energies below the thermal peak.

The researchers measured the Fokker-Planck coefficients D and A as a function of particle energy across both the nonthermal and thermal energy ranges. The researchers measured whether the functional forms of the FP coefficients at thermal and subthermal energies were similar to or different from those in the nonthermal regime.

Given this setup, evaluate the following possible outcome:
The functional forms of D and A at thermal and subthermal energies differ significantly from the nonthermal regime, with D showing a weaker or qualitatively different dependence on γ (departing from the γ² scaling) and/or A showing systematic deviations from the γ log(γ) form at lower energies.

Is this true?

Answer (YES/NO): YES